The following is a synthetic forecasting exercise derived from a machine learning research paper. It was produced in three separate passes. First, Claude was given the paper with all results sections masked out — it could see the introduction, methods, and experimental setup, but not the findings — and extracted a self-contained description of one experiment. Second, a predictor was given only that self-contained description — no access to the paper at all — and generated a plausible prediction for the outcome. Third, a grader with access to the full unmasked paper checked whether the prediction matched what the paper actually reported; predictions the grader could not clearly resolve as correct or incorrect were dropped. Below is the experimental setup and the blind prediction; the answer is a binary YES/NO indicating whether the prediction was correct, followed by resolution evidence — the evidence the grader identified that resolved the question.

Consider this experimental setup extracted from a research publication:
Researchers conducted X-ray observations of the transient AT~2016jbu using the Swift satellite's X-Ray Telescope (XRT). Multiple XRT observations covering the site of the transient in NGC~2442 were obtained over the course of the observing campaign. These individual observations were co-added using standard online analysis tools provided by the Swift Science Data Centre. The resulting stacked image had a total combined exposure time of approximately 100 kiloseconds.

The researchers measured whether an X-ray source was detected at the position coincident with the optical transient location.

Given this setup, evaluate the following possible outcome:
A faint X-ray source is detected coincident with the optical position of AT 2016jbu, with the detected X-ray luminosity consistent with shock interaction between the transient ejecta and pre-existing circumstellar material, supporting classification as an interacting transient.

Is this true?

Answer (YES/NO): NO